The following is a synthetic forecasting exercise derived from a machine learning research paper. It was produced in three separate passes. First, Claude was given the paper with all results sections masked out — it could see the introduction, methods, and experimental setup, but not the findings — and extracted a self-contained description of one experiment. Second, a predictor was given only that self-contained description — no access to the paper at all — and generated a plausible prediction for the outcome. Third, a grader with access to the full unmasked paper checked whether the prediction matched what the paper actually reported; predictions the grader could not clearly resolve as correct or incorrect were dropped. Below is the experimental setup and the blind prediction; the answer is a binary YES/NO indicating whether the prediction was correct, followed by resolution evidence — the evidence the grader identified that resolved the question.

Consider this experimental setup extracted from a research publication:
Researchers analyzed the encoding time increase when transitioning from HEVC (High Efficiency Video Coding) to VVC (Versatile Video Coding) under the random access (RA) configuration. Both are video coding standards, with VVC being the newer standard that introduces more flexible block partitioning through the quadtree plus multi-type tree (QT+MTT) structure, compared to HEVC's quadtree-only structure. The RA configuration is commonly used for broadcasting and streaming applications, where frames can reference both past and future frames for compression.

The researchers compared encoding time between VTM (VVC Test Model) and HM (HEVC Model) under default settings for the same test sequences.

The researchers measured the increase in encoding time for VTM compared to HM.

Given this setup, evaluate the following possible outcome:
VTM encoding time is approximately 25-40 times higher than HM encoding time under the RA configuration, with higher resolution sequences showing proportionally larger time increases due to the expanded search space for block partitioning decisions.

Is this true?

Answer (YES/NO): NO